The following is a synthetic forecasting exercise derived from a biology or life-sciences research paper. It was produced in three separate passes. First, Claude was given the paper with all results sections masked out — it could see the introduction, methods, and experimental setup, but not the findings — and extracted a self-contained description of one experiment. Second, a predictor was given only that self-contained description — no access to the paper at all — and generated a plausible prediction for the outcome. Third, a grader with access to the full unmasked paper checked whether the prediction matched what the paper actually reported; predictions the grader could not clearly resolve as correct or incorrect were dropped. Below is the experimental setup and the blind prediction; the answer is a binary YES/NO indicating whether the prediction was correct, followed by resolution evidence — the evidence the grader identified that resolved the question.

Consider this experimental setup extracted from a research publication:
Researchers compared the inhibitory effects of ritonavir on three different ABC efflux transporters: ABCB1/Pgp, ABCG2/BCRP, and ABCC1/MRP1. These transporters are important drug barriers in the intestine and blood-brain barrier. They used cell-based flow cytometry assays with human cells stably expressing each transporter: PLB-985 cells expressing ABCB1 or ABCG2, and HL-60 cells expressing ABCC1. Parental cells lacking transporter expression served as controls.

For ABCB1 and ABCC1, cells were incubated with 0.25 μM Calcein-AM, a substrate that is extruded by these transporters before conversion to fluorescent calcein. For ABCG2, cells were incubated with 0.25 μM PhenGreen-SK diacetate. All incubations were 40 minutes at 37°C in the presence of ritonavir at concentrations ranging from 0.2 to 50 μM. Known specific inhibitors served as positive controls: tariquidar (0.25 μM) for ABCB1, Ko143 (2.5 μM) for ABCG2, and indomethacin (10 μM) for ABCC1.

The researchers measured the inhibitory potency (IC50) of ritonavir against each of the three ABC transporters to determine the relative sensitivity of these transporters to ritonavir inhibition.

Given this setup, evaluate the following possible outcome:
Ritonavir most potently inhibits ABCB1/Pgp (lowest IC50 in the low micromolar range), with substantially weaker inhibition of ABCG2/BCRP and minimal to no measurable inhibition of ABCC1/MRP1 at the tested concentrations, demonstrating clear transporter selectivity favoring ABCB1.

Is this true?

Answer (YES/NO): NO